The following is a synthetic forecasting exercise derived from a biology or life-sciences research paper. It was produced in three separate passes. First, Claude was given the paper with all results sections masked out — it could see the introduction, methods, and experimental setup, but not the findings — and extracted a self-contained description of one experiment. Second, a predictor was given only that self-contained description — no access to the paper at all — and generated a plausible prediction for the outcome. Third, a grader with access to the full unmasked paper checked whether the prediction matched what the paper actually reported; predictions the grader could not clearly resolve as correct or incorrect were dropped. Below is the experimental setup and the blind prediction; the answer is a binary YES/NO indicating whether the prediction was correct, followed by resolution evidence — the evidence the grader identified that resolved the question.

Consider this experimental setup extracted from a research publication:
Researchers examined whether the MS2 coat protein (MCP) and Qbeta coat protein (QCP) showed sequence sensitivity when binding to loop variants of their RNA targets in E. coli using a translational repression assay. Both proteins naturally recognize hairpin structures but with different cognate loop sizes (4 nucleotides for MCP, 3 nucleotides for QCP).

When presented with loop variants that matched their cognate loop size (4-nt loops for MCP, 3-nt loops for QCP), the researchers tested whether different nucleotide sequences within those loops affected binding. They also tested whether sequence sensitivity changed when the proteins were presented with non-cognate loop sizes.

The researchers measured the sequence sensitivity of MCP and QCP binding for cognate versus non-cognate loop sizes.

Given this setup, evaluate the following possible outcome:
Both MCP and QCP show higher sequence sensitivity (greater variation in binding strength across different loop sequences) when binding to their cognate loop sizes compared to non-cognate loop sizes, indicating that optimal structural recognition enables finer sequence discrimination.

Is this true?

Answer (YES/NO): NO